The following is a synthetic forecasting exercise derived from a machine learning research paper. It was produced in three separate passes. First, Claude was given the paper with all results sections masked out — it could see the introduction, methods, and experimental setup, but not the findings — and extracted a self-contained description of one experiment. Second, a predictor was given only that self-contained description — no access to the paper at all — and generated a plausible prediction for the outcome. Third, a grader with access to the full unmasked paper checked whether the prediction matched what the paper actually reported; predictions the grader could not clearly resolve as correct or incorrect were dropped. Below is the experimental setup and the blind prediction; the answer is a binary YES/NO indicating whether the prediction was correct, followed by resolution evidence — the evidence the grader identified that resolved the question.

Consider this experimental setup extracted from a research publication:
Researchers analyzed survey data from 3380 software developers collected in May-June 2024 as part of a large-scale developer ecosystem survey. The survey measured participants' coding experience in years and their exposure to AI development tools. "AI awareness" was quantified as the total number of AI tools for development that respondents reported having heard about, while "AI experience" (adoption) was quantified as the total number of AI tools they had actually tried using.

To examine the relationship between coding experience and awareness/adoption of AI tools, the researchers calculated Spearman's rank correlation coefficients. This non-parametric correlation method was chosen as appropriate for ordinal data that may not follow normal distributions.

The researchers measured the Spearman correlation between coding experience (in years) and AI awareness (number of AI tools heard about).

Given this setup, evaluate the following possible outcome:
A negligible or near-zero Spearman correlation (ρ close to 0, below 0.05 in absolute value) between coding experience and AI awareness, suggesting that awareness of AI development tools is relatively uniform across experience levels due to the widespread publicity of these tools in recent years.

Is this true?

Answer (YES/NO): YES